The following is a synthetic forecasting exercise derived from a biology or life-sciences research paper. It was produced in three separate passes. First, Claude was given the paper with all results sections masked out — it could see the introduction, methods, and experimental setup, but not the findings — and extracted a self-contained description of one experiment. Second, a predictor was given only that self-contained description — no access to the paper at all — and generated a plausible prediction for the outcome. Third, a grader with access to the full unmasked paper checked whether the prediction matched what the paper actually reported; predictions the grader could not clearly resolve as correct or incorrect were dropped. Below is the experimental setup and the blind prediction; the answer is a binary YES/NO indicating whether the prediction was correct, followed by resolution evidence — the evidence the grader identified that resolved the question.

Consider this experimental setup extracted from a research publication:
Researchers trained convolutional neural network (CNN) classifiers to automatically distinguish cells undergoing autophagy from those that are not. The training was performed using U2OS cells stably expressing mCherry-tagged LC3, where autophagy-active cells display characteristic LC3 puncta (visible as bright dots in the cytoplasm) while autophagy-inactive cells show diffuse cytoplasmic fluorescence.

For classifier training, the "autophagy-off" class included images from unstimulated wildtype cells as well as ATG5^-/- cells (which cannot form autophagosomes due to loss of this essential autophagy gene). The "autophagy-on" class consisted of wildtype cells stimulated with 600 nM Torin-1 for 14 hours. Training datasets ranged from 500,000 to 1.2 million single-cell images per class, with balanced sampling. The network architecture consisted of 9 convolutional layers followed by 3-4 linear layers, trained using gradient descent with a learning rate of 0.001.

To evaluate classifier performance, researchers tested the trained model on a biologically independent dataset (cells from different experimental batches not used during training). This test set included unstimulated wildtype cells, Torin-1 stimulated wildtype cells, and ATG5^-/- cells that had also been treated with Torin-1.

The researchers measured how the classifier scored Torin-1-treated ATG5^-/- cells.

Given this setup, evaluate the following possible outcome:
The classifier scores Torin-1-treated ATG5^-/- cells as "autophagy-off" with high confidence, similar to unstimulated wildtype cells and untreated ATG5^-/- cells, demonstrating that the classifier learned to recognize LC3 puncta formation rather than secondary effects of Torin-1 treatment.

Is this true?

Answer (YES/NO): YES